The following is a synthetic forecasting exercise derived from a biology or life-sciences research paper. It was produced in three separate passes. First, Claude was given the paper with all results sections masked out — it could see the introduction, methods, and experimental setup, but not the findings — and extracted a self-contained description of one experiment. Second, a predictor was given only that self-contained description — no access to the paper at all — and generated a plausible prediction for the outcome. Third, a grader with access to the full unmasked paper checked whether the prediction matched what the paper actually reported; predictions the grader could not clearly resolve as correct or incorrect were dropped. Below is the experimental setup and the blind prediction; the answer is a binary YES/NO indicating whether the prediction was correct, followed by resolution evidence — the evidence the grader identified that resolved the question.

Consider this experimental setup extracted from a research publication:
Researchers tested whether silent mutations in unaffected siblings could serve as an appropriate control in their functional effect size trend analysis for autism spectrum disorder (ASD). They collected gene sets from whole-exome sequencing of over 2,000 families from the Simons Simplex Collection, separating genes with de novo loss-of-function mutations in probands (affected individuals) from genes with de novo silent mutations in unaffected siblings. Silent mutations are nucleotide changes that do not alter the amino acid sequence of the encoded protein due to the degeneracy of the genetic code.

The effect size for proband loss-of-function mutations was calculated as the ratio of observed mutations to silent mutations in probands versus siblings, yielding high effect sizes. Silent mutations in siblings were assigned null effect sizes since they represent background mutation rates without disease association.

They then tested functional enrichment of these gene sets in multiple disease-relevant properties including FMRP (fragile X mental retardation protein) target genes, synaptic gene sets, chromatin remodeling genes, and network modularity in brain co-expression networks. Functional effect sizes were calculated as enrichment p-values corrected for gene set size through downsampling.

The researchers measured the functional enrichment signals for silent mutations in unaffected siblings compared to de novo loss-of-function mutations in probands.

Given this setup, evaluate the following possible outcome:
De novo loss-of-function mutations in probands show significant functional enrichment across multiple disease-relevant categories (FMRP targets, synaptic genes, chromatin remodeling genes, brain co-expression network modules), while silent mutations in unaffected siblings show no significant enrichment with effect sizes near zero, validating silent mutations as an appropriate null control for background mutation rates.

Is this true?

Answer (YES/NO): NO